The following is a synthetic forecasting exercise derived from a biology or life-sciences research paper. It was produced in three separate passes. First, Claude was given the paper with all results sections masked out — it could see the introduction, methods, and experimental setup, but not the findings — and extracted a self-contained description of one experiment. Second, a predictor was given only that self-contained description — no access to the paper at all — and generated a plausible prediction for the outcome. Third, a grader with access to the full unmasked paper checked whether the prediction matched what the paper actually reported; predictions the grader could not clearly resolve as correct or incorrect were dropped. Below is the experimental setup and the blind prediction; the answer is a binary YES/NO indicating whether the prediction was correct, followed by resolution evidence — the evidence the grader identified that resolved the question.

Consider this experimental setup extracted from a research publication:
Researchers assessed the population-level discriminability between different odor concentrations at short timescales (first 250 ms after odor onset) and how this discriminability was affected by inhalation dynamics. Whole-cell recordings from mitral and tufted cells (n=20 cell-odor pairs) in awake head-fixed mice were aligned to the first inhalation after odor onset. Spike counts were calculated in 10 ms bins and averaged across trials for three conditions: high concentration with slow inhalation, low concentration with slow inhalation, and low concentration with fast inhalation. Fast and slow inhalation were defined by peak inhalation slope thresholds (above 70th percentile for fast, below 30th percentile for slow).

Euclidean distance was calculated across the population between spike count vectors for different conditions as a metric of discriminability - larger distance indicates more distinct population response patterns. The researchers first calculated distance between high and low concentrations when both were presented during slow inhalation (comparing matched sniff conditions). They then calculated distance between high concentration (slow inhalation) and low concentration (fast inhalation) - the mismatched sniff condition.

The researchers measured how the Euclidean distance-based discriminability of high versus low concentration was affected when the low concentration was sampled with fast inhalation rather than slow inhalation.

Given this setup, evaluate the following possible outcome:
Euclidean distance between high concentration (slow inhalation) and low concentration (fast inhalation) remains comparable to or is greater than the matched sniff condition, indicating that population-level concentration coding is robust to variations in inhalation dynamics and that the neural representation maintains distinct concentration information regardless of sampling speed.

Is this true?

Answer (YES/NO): NO